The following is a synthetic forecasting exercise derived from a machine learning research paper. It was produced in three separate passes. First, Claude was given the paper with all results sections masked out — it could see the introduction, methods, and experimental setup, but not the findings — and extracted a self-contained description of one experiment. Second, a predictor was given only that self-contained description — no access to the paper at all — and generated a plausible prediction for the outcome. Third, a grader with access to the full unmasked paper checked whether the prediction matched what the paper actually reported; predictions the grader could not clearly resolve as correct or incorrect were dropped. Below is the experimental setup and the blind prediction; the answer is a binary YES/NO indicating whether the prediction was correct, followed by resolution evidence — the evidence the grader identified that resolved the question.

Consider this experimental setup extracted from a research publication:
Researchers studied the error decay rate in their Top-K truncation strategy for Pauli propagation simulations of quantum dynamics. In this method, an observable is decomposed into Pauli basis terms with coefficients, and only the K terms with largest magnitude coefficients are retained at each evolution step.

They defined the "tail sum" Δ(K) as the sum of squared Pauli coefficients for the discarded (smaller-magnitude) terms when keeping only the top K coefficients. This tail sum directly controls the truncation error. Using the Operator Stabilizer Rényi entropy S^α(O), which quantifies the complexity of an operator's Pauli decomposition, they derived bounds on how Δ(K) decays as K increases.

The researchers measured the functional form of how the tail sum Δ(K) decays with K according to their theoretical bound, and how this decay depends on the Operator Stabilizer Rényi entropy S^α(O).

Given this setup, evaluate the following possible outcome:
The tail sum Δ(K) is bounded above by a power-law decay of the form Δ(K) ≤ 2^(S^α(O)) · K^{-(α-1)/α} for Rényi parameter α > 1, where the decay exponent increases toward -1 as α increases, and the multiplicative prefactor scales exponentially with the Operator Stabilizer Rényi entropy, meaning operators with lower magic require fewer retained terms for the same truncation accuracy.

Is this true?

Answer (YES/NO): NO